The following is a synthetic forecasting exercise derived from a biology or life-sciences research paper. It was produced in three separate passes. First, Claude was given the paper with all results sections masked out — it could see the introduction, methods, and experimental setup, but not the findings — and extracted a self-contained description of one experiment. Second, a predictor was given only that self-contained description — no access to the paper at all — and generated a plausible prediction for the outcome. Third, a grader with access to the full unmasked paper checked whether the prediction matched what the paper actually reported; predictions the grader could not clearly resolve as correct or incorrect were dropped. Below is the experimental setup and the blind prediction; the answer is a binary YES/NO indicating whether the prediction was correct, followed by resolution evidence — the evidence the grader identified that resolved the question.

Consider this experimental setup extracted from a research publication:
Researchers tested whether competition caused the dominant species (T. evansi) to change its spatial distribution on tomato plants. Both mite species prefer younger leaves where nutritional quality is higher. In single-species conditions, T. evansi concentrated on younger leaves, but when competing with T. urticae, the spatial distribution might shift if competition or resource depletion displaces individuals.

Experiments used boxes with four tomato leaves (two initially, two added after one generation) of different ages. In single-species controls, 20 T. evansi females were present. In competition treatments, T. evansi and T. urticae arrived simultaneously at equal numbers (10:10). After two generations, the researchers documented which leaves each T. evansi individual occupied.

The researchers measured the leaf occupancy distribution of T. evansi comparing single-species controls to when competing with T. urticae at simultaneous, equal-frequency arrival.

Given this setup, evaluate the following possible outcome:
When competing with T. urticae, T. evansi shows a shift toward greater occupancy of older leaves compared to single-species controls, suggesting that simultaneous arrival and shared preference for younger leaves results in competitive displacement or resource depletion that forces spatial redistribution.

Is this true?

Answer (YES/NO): NO